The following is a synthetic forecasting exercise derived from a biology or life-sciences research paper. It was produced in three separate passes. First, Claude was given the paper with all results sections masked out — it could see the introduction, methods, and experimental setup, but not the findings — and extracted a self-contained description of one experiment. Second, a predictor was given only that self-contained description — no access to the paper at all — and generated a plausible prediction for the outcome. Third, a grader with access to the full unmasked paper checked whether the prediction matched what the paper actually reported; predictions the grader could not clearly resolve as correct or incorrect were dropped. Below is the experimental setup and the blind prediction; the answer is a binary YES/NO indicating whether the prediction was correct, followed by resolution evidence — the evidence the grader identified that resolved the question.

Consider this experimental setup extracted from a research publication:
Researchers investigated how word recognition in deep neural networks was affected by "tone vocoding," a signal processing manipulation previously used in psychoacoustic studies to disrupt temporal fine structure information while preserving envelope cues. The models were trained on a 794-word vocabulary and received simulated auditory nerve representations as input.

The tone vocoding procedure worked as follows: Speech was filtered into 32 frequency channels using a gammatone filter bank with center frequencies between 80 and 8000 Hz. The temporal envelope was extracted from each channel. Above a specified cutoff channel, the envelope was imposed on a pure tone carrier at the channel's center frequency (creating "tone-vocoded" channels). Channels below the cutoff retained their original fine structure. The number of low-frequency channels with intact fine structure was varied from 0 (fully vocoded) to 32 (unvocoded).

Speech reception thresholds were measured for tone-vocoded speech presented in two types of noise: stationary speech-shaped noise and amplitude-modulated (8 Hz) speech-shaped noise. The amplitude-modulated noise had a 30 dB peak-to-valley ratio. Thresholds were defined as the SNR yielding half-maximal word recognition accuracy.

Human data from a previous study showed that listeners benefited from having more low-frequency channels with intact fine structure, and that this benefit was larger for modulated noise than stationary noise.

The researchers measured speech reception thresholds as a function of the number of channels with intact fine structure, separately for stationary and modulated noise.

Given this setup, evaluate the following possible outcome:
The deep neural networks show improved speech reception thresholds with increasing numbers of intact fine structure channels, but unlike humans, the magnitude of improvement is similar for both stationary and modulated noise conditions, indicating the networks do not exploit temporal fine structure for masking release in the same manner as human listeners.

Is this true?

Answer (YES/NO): NO